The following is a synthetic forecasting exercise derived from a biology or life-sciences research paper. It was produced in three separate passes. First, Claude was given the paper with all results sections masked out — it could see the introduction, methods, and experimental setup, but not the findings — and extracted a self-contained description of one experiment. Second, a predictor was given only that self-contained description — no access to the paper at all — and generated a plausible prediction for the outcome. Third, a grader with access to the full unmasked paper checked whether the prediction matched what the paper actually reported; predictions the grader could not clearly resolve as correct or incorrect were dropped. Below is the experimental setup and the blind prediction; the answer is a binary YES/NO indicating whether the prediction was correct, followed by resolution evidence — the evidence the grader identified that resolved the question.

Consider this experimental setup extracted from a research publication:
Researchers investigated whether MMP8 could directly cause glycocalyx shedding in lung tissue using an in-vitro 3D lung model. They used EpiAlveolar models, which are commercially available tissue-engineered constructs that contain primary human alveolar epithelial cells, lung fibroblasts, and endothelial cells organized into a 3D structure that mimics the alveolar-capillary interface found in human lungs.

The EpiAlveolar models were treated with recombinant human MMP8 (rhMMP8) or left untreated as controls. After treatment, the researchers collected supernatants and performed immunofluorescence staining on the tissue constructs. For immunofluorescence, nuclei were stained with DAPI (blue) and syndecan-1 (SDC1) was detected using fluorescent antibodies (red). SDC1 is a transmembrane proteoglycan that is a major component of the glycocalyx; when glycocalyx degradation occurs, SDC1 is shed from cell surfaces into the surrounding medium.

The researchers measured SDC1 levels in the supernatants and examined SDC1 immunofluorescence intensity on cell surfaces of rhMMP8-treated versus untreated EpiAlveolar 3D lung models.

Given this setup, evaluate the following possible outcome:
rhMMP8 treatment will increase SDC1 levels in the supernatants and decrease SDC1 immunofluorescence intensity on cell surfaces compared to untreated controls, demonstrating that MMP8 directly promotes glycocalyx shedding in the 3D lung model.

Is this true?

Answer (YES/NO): YES